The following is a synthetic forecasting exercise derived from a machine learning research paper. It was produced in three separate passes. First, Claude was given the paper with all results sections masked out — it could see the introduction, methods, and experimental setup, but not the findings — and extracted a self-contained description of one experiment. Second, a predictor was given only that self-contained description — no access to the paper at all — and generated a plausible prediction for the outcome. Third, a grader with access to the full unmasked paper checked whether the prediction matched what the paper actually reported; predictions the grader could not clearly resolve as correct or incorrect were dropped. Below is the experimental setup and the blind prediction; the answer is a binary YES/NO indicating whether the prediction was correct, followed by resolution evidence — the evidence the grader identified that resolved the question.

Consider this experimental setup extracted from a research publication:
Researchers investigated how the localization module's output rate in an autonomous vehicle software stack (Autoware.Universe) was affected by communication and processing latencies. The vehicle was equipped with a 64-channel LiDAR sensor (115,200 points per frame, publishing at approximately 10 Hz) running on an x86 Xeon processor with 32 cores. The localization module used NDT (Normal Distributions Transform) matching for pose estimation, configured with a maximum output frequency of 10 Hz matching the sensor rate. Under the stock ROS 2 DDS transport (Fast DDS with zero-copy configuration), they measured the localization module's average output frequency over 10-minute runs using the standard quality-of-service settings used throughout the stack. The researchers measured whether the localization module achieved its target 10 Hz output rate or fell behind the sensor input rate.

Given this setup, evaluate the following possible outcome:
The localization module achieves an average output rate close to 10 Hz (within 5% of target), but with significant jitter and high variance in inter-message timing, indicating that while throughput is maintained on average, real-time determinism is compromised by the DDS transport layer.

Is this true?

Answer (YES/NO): NO